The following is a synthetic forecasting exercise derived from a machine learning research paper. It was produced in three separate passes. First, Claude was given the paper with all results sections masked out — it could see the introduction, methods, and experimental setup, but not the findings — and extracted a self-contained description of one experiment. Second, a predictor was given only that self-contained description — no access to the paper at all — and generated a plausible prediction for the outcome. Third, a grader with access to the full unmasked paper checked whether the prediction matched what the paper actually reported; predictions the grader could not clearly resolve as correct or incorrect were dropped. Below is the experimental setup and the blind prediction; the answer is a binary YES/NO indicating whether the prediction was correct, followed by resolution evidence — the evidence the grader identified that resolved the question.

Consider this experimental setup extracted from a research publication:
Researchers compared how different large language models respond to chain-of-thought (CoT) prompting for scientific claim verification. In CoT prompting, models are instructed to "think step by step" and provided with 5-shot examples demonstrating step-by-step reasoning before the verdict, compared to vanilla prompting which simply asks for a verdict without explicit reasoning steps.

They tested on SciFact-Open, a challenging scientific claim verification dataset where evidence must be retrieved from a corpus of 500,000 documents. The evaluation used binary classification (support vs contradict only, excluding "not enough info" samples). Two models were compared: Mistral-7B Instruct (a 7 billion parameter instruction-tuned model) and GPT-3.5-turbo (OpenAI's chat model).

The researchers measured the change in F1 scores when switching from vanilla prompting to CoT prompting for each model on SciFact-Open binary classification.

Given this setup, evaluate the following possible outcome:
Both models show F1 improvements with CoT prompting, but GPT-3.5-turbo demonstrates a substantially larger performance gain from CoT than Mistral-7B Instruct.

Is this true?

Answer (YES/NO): YES